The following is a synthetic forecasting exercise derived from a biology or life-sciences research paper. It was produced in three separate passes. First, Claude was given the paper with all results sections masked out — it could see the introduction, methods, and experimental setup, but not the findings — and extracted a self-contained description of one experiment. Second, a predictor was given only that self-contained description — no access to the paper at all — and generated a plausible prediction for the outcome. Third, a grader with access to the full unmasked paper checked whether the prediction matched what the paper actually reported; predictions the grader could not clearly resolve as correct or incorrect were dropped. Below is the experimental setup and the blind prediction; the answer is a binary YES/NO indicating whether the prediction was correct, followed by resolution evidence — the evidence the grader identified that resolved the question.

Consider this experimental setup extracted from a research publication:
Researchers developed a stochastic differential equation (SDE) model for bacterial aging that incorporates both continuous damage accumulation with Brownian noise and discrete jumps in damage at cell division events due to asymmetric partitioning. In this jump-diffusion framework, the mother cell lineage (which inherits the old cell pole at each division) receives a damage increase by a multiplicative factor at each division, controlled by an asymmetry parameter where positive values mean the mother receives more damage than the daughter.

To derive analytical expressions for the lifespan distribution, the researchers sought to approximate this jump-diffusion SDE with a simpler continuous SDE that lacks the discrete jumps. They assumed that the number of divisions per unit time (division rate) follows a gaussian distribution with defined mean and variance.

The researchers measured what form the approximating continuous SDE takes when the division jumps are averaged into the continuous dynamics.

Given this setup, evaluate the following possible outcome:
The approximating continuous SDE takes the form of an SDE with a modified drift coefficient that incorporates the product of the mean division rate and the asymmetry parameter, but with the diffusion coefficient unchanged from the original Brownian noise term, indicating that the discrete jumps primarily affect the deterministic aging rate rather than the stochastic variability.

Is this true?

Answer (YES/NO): NO